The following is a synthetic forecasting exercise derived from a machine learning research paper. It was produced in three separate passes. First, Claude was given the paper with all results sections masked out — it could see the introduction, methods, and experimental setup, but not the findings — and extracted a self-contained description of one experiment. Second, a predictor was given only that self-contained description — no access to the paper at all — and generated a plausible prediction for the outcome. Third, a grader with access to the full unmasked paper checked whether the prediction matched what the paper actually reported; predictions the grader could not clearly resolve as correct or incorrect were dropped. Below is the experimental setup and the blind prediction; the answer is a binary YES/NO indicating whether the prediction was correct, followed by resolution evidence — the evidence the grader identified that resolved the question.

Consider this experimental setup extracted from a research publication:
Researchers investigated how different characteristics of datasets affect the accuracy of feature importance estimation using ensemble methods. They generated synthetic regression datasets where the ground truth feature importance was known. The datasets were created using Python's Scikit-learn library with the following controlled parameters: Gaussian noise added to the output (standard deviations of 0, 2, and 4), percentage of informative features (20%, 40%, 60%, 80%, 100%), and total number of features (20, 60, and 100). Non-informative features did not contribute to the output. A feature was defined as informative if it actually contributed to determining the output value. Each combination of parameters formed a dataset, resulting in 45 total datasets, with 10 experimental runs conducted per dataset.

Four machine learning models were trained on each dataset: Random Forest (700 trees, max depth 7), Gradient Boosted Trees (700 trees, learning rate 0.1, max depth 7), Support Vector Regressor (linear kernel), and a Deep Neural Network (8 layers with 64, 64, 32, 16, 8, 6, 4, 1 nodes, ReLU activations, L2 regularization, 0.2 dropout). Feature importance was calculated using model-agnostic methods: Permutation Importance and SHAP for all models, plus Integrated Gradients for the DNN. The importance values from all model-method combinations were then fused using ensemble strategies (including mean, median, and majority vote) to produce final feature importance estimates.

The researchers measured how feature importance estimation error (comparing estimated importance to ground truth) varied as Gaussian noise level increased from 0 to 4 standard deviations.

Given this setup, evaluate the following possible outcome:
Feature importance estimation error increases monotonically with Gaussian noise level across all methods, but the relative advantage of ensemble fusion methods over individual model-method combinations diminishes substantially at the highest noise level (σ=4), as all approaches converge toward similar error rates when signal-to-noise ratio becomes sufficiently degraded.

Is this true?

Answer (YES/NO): NO